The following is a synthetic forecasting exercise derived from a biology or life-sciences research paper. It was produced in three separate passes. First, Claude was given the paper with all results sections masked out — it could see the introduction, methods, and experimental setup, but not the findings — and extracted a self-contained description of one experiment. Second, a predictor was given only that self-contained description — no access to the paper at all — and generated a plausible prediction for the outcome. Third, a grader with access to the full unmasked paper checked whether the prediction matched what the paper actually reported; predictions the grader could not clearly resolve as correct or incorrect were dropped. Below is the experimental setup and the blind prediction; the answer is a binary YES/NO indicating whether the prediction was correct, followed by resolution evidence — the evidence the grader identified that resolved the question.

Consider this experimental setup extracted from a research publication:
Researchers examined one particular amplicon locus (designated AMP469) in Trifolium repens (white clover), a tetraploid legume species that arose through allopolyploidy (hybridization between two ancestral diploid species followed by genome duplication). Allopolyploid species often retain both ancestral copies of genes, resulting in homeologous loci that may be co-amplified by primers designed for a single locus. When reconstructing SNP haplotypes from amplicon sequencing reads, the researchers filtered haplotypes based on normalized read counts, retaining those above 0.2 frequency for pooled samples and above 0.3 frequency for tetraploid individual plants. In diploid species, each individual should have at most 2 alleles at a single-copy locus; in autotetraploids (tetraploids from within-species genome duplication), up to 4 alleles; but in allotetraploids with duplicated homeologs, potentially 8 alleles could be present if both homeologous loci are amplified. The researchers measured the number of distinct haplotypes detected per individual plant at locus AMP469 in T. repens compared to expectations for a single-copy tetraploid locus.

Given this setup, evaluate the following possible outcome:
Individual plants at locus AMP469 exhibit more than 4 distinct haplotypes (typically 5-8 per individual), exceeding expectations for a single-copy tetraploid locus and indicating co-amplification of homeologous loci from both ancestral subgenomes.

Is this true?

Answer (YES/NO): YES